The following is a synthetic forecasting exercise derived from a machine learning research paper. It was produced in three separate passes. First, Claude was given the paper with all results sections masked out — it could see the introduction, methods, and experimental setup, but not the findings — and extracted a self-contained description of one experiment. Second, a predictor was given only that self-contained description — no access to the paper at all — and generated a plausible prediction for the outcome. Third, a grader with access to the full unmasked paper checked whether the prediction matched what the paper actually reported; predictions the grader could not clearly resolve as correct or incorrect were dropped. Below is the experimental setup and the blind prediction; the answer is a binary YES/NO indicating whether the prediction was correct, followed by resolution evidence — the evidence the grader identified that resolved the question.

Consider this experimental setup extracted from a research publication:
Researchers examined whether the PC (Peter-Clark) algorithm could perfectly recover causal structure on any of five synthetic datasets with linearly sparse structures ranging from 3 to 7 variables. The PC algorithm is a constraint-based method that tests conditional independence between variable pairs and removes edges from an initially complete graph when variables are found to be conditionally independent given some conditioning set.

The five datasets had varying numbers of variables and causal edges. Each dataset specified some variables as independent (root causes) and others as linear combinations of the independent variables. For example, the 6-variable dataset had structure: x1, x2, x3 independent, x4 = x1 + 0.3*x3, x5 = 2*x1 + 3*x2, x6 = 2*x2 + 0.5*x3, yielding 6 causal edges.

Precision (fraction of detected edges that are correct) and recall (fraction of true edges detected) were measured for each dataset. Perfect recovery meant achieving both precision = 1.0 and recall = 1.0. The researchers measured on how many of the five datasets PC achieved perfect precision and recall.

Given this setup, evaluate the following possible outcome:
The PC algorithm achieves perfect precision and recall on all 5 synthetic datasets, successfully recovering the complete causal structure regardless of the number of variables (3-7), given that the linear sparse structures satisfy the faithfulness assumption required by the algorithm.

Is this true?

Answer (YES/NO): NO